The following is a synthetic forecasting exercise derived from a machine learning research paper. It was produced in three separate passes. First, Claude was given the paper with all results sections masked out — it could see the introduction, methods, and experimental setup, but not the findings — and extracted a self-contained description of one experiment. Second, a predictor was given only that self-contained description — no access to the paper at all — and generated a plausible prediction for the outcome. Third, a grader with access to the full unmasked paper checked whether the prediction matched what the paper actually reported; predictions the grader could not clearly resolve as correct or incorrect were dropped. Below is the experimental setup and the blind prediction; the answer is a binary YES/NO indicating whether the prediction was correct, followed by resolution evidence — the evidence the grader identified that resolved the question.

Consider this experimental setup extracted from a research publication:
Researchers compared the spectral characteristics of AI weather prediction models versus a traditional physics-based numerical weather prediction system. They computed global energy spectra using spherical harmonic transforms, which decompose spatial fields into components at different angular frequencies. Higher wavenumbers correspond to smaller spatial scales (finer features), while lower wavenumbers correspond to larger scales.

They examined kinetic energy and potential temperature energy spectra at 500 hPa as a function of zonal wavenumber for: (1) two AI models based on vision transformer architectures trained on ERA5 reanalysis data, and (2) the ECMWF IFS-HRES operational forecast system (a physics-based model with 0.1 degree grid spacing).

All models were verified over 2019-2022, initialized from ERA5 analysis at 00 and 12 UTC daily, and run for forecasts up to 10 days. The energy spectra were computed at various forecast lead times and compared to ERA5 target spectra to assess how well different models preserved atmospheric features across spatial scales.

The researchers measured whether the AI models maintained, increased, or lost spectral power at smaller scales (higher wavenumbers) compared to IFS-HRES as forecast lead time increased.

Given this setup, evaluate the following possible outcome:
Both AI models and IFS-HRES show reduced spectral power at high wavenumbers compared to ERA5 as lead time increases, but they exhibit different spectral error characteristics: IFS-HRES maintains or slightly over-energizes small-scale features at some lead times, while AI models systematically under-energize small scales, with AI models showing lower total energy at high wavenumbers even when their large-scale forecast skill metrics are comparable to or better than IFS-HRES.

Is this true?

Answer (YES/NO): NO